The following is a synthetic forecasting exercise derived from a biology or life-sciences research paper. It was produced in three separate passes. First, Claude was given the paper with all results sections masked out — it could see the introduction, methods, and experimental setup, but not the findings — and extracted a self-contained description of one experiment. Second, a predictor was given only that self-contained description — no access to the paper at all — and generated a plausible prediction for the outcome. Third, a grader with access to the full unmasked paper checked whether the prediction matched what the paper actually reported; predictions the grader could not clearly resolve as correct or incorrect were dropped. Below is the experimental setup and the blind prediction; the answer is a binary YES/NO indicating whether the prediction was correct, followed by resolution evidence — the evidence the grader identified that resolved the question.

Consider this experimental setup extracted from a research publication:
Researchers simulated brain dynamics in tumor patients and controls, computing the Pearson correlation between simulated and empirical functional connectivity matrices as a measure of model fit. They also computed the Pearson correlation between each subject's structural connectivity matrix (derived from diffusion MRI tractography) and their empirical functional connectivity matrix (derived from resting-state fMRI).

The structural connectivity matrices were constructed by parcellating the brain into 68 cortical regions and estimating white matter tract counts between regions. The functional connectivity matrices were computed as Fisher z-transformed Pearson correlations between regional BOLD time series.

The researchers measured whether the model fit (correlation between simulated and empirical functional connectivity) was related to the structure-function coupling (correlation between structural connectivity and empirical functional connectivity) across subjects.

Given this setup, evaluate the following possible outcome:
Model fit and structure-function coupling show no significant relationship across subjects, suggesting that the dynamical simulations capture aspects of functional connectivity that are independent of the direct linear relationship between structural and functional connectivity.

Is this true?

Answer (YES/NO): NO